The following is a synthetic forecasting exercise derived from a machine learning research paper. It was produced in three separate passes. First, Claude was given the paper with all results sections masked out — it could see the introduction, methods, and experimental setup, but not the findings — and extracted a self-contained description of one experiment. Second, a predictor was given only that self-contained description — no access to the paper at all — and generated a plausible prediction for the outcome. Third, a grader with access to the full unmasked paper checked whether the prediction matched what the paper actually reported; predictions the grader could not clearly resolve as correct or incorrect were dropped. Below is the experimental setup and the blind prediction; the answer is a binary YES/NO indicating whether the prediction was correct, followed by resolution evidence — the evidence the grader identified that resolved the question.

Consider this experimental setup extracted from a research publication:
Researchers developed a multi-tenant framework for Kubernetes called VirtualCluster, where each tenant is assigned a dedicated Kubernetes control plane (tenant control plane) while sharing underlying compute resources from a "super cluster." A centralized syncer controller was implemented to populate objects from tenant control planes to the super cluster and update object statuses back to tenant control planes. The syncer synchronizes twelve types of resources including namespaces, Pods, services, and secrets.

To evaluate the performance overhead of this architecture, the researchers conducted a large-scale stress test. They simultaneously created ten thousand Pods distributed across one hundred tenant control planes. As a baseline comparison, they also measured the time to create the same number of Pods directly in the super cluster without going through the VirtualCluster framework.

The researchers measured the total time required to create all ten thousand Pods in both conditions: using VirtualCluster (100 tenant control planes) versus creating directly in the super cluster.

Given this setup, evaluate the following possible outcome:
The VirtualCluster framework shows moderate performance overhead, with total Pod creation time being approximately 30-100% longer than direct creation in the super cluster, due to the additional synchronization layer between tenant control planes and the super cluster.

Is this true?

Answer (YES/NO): NO